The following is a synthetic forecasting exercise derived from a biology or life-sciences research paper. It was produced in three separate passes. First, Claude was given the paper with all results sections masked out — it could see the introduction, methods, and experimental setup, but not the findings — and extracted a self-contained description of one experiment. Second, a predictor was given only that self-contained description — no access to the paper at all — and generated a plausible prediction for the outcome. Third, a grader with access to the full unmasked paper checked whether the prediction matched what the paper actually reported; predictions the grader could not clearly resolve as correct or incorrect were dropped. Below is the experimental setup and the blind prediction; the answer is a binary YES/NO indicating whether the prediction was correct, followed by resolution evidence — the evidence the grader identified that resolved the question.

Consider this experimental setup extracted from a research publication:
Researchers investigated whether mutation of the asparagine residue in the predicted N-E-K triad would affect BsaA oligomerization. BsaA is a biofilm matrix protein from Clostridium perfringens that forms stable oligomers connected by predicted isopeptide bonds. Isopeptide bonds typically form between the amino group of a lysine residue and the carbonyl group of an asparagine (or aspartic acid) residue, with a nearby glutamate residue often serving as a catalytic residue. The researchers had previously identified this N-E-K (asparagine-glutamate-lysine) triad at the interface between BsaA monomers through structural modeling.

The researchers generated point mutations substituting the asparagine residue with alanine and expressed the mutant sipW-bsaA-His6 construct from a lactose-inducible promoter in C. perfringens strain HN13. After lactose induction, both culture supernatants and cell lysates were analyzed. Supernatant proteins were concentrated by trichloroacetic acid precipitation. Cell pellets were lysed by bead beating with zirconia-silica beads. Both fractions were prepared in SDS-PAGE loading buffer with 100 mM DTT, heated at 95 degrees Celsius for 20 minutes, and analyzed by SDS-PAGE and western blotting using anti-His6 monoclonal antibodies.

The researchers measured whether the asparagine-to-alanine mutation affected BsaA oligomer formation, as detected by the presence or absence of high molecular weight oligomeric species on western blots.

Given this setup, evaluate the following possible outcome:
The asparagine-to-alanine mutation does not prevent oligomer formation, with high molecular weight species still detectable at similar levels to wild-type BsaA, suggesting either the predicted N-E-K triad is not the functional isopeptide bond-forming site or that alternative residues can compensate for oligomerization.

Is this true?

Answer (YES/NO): NO